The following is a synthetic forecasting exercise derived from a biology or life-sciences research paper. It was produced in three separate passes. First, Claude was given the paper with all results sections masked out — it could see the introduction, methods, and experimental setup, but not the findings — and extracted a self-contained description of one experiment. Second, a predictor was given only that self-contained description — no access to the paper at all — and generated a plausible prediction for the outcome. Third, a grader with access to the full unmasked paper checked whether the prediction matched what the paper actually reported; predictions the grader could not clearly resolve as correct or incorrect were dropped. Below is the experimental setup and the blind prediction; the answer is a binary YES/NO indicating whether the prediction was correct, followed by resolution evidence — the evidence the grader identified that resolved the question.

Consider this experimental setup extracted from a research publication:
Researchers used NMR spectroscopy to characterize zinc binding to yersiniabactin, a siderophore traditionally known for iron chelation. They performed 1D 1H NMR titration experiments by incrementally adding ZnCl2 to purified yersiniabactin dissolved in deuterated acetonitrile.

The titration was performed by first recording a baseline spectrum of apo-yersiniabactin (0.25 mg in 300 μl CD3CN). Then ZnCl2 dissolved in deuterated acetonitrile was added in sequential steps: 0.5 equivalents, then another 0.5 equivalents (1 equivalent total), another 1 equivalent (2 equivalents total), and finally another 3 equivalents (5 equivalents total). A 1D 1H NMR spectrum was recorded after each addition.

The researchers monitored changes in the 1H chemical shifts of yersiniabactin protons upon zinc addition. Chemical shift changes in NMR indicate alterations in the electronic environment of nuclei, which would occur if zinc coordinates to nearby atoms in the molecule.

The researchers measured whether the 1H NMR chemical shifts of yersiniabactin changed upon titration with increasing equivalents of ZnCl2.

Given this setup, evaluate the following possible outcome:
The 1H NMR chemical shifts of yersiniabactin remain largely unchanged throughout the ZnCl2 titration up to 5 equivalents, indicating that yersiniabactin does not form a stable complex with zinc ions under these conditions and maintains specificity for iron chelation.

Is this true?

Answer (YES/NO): NO